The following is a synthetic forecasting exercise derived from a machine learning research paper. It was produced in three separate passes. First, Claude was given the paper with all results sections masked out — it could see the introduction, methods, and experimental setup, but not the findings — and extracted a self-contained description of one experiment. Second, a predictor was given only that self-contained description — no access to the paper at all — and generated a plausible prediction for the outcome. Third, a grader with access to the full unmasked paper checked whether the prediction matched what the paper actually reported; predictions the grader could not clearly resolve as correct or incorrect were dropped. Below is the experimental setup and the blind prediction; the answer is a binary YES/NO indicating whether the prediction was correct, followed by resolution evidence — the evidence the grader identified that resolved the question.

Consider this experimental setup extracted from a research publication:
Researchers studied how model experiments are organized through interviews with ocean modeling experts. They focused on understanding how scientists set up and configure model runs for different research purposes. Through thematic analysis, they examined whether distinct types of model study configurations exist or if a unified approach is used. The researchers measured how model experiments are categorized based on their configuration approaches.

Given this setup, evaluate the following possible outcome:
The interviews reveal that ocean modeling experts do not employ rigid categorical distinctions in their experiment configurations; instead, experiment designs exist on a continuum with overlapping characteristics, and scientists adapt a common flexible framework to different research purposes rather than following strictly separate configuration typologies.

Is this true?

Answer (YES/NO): NO